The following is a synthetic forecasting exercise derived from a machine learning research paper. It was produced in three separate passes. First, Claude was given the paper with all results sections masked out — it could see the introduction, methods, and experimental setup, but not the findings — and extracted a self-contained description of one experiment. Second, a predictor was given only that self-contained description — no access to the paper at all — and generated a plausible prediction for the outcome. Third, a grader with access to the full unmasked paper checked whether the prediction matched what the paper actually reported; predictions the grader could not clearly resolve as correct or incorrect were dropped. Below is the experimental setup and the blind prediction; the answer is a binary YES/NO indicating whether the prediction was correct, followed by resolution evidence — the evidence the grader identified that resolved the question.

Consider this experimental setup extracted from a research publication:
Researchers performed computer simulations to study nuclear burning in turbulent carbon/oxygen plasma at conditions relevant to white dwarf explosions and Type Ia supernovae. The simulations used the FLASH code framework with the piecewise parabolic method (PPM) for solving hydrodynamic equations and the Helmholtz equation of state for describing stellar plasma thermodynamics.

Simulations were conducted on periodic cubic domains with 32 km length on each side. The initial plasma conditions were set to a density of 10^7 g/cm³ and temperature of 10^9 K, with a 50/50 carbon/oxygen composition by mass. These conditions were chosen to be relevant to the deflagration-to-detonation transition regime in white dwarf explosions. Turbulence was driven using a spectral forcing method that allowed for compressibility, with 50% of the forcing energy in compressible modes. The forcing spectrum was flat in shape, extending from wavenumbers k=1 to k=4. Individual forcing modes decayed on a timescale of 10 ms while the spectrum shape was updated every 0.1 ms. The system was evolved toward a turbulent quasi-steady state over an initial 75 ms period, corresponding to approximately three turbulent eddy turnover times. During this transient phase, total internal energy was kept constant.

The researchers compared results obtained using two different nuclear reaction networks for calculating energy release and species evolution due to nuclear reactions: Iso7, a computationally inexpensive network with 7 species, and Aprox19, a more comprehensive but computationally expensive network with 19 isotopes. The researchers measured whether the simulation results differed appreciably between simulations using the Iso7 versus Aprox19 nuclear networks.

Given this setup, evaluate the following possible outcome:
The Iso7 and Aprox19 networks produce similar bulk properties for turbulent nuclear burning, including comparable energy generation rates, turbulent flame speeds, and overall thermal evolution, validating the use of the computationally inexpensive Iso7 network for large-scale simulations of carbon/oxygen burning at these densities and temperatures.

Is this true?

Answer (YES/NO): NO